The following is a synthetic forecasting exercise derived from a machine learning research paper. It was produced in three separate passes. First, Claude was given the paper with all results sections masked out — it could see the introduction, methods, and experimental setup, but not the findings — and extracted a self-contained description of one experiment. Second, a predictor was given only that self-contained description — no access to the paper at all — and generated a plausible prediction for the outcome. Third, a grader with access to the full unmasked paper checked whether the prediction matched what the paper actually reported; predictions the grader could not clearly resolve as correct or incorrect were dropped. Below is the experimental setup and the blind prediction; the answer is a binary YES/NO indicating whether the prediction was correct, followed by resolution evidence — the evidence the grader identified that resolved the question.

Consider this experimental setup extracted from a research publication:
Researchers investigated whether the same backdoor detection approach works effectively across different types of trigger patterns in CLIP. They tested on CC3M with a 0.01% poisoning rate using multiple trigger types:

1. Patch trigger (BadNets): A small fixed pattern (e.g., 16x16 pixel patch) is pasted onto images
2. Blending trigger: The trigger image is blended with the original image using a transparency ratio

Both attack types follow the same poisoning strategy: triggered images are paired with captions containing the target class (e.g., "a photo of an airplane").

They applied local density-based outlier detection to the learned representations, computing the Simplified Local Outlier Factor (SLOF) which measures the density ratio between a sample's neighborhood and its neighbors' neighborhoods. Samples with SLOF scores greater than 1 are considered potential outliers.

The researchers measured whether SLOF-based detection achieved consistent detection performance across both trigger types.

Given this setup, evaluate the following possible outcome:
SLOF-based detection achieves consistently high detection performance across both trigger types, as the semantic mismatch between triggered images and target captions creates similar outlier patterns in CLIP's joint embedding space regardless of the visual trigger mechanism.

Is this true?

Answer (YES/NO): YES